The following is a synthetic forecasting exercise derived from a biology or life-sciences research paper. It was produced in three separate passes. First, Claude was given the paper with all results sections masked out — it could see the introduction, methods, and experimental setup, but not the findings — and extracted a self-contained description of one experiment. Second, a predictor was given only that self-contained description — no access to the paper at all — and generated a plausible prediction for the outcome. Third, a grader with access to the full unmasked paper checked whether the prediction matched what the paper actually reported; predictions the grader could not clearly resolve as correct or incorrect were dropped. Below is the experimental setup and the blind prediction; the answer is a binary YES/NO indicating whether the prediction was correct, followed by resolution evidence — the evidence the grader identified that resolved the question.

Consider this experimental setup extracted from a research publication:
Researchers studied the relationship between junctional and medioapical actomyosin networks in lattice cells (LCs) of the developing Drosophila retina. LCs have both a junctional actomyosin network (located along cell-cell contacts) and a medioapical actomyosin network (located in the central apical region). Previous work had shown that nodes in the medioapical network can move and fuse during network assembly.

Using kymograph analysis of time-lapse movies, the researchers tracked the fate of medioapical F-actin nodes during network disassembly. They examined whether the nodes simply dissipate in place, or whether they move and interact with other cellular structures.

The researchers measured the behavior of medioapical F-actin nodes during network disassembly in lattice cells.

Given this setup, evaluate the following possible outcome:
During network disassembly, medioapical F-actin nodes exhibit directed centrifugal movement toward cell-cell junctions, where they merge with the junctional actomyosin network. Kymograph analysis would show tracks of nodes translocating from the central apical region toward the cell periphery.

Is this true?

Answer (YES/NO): NO